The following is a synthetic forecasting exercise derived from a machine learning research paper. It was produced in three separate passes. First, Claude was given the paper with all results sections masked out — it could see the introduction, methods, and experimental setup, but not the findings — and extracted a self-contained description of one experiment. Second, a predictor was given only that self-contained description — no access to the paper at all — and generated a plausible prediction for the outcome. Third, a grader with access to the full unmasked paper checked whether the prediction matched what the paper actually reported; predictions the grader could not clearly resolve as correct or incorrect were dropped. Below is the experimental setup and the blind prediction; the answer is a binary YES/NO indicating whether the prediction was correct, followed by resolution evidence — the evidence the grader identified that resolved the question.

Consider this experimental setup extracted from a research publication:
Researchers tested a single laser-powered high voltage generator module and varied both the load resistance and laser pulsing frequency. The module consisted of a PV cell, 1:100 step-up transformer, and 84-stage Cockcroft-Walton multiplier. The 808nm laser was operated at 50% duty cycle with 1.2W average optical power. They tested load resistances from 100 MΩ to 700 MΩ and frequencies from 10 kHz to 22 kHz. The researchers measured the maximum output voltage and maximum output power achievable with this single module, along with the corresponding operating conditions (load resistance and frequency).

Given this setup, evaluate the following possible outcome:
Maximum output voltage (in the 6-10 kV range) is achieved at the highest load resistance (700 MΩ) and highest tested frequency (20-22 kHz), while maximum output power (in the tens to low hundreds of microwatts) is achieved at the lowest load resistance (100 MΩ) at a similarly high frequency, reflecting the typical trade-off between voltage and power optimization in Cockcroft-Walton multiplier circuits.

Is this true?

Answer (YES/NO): NO